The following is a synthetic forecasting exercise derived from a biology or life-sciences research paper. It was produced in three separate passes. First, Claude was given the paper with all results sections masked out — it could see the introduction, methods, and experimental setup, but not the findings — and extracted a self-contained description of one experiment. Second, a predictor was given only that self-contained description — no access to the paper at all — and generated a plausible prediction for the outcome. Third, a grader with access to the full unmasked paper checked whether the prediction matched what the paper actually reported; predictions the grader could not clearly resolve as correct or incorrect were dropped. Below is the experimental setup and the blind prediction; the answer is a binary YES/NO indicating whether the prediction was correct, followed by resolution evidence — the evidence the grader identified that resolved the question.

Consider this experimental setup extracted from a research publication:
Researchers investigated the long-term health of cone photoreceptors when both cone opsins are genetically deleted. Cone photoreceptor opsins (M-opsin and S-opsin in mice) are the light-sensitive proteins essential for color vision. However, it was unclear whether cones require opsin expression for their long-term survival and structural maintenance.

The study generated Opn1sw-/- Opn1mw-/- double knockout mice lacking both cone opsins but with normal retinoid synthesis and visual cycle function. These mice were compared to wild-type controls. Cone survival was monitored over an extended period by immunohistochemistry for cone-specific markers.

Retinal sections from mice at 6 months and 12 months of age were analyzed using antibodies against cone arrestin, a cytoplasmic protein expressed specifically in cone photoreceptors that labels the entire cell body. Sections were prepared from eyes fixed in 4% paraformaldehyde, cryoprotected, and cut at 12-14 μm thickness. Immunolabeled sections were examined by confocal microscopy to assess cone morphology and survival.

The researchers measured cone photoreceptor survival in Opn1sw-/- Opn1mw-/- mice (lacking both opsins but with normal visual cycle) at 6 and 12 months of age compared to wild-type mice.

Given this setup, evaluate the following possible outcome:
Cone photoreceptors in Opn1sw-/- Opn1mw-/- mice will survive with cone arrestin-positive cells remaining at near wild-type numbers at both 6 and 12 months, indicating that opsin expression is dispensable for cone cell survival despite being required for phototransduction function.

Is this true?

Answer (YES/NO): YES